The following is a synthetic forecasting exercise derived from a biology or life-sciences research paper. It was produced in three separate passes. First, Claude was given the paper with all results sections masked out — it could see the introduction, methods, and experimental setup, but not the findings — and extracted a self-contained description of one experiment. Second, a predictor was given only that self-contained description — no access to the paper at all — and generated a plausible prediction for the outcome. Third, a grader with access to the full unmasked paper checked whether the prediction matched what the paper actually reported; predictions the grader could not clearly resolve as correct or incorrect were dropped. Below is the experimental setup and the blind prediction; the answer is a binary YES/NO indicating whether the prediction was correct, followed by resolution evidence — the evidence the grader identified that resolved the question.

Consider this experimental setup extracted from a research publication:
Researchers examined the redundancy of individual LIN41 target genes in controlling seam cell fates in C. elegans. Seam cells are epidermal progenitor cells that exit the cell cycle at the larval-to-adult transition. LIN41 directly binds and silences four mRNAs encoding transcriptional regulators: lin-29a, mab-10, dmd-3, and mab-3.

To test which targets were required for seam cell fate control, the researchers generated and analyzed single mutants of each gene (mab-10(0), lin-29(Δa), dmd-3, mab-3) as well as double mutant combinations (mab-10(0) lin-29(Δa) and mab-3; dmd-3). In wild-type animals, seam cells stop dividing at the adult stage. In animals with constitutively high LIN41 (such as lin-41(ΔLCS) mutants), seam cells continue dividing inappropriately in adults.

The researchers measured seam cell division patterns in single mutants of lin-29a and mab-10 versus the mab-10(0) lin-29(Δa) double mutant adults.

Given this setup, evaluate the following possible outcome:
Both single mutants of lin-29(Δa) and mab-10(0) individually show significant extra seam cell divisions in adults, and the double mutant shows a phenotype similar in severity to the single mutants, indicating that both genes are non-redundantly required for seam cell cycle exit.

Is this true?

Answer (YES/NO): NO